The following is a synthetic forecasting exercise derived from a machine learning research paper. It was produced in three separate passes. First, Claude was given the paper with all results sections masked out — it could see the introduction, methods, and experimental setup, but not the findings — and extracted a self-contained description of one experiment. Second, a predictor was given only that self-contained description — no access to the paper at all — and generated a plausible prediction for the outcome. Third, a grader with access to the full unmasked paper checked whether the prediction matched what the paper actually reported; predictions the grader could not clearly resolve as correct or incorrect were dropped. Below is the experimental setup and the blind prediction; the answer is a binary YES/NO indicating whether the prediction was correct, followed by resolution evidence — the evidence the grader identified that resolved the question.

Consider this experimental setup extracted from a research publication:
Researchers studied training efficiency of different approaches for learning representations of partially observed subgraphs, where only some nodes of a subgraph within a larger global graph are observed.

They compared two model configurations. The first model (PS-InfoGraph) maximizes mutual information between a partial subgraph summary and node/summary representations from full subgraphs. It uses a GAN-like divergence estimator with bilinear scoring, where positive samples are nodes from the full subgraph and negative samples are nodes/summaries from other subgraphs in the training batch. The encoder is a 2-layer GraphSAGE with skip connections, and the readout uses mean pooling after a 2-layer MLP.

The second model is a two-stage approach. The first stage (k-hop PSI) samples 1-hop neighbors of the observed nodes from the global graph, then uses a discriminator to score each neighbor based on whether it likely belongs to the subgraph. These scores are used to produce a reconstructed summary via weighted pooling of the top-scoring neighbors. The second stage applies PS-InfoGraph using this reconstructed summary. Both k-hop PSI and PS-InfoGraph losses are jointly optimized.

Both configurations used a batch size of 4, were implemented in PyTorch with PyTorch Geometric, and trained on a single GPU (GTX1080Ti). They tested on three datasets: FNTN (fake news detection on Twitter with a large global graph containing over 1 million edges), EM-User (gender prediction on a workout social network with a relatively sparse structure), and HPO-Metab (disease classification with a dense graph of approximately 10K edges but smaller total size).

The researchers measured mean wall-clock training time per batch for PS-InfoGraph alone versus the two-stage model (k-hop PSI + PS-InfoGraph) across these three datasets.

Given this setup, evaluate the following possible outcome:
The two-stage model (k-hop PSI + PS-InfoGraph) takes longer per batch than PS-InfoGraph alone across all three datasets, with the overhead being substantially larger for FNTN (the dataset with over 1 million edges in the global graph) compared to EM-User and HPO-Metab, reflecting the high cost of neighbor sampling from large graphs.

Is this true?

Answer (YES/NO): NO